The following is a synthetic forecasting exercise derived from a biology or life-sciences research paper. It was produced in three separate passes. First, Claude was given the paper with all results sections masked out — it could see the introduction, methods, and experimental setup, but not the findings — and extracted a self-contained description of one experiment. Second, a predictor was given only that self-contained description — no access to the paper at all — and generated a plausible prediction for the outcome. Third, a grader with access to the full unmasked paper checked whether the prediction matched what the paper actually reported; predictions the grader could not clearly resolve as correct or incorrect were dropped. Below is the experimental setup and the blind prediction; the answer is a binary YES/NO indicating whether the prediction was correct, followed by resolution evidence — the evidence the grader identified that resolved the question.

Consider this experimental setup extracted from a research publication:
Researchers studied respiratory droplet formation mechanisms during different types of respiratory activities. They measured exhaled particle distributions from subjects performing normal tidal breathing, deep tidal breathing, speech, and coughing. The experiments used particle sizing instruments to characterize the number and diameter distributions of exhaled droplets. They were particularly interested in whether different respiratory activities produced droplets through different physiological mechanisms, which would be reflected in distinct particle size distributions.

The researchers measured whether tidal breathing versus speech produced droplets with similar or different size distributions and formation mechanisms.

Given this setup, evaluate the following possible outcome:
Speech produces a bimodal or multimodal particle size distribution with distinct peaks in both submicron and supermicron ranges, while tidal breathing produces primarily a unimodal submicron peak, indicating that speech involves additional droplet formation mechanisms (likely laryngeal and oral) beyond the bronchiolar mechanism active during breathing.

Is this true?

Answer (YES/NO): YES